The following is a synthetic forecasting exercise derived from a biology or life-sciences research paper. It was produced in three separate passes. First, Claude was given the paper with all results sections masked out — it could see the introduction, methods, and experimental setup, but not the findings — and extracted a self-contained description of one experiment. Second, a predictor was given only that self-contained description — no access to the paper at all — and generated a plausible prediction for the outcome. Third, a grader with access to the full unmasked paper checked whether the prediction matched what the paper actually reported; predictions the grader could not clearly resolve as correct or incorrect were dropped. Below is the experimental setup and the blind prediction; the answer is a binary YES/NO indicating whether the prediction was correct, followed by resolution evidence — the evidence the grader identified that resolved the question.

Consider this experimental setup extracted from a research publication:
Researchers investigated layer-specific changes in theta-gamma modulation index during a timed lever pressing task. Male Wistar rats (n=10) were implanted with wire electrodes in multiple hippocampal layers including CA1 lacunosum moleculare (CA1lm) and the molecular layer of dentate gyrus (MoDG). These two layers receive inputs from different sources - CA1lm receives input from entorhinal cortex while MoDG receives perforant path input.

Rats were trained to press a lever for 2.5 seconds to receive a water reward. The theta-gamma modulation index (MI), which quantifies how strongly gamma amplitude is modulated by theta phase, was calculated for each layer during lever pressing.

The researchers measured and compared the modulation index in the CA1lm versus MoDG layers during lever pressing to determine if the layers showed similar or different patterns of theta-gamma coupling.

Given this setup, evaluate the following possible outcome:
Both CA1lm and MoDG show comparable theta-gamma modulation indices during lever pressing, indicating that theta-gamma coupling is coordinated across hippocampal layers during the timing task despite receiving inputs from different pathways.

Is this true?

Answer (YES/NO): NO